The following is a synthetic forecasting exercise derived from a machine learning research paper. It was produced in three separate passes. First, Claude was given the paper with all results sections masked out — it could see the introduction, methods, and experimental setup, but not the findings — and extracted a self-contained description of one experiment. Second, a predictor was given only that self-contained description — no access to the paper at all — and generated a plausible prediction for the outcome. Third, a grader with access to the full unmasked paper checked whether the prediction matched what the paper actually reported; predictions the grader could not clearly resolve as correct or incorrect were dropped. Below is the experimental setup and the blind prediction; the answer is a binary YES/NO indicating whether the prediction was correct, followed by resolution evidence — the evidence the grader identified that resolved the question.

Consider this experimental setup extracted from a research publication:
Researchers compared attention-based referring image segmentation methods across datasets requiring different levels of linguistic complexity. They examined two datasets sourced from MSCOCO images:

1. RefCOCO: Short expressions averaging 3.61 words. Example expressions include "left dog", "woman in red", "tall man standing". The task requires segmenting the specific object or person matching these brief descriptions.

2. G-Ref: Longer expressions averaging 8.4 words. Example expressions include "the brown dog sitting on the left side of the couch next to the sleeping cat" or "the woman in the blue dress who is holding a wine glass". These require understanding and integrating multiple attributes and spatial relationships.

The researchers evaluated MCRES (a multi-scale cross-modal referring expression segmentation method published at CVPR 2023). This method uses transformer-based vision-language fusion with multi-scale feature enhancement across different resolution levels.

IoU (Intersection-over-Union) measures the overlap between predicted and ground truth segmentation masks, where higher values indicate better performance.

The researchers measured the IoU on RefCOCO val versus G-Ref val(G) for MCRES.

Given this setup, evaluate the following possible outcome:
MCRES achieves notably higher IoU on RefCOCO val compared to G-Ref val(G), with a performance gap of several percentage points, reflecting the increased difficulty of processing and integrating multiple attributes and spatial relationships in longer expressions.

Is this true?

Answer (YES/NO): YES